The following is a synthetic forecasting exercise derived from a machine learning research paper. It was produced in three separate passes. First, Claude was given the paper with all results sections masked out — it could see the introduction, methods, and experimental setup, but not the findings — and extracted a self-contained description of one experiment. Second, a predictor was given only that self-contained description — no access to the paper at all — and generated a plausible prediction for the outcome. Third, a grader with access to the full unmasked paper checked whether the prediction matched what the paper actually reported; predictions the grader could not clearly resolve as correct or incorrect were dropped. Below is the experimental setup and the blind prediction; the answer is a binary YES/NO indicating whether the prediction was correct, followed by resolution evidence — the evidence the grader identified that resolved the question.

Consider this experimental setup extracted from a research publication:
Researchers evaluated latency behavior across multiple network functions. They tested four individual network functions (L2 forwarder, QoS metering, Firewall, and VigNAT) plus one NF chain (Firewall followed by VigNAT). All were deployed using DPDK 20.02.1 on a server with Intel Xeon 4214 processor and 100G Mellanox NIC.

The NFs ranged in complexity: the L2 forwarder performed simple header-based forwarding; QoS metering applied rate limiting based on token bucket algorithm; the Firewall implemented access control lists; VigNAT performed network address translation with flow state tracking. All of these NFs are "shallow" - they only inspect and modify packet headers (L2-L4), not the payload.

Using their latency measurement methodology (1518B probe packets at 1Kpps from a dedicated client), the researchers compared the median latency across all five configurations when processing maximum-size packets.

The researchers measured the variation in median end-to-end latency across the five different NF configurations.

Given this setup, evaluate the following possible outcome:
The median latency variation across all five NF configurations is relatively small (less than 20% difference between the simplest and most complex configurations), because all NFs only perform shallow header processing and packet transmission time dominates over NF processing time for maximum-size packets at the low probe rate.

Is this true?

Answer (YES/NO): NO